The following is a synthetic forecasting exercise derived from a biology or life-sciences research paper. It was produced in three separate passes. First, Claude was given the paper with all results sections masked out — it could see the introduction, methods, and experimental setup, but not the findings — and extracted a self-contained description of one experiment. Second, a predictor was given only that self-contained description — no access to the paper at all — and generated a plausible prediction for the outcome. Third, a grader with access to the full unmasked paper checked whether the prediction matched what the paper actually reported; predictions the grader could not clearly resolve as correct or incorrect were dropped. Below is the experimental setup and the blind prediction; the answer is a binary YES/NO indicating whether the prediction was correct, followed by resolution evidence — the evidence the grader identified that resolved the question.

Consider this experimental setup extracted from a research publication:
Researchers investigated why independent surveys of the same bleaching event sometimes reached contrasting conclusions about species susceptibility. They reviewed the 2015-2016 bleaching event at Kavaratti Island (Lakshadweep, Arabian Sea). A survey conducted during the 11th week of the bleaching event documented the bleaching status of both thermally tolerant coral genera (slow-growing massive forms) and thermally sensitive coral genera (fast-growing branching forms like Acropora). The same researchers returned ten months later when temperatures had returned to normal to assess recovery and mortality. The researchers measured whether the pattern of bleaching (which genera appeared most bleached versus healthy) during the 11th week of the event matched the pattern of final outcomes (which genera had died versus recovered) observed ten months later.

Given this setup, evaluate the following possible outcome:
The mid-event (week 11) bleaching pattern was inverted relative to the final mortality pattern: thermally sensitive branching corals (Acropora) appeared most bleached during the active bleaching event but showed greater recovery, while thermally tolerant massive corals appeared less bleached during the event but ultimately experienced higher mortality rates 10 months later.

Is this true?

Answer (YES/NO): NO